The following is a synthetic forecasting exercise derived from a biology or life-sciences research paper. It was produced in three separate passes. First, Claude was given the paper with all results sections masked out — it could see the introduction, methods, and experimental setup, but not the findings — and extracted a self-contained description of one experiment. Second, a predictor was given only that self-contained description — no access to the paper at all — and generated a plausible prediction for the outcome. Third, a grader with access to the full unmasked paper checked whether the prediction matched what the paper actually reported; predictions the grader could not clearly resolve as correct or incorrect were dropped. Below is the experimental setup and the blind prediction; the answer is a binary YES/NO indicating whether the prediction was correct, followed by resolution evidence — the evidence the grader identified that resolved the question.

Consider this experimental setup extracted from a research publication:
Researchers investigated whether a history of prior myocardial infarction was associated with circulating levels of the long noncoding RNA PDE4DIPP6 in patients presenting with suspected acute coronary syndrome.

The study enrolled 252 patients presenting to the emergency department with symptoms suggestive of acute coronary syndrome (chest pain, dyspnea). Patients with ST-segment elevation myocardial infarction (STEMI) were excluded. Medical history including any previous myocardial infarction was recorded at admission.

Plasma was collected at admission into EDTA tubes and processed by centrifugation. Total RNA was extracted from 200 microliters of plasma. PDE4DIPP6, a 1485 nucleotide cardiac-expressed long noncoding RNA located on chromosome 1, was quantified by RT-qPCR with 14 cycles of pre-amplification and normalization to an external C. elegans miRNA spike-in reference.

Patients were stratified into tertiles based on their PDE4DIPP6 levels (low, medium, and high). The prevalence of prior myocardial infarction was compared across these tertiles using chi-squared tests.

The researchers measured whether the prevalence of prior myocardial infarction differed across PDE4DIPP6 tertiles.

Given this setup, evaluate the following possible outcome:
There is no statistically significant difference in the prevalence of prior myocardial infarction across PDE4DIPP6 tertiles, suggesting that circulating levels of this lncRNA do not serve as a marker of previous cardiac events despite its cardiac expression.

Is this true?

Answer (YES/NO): YES